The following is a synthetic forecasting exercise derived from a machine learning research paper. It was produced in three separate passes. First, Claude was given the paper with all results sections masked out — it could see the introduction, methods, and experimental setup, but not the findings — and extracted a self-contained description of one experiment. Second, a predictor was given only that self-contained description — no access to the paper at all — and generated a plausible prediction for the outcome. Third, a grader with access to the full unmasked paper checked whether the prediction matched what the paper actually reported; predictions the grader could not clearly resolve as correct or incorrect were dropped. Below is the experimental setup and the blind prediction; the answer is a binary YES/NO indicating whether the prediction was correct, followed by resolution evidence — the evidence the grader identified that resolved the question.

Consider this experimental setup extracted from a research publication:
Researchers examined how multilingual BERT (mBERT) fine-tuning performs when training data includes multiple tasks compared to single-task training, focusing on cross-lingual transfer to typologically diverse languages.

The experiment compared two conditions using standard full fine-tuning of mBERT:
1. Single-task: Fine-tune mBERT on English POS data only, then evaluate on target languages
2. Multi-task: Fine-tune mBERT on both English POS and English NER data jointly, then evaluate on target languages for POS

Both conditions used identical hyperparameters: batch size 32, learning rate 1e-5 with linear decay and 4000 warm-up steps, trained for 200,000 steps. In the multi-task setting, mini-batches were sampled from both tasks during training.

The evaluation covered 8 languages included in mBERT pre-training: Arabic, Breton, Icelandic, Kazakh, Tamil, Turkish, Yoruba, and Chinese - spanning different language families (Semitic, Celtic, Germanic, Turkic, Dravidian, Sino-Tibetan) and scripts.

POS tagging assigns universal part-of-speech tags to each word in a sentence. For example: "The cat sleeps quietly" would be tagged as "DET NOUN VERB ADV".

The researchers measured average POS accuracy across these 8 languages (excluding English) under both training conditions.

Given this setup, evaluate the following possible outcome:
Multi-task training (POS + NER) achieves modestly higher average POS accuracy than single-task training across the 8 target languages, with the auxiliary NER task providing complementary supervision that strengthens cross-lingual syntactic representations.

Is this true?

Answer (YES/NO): NO